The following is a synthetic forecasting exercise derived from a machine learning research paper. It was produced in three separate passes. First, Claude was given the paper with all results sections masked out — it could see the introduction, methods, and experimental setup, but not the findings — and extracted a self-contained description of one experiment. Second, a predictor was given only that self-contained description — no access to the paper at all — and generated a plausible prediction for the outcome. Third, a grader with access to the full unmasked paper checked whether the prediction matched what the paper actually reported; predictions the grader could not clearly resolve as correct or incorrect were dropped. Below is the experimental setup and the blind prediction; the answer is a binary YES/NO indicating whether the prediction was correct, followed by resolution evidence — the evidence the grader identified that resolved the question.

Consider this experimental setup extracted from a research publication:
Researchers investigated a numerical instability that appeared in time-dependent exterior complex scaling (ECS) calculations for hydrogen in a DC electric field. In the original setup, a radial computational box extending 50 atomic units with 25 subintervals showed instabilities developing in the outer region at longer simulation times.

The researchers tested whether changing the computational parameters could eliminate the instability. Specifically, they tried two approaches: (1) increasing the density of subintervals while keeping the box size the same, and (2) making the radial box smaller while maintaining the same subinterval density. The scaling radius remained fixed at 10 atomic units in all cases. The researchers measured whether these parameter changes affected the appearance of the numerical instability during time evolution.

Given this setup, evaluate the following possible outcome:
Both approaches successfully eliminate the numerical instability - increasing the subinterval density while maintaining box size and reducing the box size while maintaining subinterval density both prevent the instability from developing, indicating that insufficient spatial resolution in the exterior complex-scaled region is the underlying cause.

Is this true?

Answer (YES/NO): NO